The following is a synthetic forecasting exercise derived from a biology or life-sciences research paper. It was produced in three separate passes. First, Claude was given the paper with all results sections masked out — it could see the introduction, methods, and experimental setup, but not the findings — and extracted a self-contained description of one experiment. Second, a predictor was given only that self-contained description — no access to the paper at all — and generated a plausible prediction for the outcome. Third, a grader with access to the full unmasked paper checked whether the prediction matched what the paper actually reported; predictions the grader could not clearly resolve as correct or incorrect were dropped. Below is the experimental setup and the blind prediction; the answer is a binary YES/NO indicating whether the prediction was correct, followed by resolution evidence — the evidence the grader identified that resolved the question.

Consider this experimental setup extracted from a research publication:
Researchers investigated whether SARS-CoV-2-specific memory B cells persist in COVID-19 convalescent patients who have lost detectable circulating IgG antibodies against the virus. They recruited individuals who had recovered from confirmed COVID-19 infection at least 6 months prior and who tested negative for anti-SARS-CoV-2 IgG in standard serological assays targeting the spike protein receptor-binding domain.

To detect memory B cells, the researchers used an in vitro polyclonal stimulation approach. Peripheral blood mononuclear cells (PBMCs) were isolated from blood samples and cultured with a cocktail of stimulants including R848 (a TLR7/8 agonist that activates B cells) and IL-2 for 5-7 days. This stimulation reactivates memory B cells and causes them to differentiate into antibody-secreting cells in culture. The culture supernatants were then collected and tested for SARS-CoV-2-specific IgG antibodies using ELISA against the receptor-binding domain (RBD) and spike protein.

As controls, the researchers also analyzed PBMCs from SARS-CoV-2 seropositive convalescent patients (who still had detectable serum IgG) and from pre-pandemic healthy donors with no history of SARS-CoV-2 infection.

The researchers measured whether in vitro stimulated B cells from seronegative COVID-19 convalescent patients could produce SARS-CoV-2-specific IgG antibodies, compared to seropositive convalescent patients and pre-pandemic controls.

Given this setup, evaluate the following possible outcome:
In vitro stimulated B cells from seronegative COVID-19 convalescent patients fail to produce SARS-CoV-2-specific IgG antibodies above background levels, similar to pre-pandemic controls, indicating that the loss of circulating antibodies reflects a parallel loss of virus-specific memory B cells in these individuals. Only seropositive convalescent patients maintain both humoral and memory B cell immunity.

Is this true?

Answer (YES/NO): NO